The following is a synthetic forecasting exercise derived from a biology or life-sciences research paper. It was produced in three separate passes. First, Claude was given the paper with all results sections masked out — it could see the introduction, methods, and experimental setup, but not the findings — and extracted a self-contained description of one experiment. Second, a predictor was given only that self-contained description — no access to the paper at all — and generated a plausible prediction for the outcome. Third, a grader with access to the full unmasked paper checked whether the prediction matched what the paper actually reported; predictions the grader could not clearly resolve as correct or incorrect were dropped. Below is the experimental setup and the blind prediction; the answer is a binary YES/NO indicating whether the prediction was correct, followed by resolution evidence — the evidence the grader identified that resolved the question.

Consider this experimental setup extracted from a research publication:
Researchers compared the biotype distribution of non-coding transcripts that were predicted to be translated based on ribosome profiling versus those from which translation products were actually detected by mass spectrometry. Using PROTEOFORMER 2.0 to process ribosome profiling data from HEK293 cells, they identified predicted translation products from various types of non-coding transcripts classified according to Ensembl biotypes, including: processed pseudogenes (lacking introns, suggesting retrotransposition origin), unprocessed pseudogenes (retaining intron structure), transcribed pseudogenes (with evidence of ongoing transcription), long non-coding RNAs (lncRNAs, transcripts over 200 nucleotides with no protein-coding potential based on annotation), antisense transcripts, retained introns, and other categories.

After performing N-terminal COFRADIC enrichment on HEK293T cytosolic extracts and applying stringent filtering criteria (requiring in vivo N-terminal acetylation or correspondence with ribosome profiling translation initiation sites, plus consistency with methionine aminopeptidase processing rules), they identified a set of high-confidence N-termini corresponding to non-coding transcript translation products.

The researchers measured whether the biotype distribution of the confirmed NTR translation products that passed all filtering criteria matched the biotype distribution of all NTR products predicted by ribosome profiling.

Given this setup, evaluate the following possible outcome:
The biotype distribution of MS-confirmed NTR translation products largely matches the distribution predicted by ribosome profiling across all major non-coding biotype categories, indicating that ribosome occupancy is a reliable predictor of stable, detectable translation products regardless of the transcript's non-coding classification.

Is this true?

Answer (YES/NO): NO